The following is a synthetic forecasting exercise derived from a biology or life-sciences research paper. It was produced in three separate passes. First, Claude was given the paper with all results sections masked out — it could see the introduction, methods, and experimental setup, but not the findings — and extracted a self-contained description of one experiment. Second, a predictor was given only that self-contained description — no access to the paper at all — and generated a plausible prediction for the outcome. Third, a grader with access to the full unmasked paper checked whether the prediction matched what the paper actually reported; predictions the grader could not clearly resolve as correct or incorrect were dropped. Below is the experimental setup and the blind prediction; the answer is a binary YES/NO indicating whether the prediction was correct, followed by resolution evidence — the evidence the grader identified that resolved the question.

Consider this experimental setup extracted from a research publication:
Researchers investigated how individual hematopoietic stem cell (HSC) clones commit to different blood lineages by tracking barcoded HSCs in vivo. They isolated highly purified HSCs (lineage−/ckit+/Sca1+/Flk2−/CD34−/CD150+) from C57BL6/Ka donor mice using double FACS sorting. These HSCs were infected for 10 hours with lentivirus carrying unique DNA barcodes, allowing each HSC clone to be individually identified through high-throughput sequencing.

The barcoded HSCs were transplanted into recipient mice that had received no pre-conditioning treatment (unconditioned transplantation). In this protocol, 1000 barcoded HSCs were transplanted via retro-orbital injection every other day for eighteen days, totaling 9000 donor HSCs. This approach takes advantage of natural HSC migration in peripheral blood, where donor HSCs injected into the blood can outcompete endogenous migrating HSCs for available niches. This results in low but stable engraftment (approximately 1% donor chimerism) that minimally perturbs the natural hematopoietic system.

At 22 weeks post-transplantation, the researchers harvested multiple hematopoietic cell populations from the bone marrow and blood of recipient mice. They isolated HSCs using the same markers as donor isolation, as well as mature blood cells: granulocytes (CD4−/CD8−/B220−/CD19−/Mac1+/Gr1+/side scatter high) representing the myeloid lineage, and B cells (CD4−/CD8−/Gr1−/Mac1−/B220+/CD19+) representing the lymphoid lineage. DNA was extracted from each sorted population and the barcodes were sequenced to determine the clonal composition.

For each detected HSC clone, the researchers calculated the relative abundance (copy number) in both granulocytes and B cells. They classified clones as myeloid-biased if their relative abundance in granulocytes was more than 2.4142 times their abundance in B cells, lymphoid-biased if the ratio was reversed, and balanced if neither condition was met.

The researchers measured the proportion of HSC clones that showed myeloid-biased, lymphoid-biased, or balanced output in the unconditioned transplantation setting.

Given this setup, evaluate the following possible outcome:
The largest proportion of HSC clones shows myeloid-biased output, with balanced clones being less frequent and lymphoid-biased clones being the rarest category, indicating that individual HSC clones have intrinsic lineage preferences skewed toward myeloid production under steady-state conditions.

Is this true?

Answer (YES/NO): NO